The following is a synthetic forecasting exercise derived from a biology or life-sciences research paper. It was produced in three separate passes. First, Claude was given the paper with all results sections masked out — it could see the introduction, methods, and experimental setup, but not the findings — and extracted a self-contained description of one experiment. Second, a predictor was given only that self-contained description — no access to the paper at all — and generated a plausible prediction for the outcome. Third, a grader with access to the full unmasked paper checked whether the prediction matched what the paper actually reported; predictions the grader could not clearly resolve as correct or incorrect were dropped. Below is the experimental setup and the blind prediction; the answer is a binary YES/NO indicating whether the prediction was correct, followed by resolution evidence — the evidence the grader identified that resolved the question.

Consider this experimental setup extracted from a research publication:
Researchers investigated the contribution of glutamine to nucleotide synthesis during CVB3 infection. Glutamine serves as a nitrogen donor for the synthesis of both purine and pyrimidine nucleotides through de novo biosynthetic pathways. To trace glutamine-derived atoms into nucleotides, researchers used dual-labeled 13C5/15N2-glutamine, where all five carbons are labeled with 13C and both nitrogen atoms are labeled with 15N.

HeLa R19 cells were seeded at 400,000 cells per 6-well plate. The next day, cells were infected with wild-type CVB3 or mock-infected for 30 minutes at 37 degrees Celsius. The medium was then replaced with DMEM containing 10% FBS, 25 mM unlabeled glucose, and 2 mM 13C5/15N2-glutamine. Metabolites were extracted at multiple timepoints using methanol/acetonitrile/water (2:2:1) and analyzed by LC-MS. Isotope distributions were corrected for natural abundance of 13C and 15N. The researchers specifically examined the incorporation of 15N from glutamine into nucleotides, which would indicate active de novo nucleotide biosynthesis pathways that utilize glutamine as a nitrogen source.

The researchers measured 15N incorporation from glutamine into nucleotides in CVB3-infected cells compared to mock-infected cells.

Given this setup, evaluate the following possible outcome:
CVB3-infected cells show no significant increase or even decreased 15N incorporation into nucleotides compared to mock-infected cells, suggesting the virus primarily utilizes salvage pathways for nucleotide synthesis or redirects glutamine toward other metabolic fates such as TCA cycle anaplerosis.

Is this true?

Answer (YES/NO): YES